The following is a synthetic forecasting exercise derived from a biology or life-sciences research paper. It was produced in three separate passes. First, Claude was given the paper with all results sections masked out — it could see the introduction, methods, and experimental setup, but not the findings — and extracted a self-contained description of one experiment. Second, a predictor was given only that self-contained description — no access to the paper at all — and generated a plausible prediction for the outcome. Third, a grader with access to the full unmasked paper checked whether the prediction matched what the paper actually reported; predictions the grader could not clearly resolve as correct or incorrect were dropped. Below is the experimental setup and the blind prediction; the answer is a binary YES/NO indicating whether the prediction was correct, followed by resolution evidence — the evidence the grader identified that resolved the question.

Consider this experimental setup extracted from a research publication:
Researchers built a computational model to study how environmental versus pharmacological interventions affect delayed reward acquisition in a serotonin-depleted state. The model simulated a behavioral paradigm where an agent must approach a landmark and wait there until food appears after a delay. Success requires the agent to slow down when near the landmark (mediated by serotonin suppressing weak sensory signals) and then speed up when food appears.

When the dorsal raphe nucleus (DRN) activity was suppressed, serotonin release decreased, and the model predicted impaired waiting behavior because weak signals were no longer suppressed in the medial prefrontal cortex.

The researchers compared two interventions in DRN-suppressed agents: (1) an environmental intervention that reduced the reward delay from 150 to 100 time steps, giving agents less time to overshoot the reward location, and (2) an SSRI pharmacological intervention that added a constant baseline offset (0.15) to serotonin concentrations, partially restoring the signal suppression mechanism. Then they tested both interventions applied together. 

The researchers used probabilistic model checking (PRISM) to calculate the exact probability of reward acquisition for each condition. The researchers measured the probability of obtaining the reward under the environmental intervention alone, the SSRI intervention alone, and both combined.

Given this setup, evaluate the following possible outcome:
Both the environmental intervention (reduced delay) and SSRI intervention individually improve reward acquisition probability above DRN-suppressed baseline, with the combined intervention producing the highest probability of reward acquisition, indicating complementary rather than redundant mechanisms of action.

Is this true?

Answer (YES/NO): YES